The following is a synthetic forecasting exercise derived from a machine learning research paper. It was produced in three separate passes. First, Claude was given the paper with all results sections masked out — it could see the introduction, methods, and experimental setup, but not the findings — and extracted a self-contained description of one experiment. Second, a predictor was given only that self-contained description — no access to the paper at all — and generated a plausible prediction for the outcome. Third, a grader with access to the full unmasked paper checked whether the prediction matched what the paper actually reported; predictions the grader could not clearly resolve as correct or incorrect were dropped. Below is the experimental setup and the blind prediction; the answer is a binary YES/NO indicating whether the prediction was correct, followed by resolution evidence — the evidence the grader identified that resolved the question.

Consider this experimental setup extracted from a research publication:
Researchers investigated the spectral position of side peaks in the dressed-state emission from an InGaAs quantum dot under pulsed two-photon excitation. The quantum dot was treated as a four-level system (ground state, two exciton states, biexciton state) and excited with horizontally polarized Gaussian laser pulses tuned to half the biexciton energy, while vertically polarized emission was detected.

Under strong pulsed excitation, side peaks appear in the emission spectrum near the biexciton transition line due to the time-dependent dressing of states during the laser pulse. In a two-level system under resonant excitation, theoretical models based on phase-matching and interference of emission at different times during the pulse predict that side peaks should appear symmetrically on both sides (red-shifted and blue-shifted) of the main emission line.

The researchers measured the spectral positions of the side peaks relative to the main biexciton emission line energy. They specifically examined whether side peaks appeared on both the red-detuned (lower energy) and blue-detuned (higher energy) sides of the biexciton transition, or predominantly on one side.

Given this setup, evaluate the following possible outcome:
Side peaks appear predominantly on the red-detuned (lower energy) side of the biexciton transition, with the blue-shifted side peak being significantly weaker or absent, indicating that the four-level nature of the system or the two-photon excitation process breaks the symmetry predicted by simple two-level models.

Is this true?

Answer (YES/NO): YES